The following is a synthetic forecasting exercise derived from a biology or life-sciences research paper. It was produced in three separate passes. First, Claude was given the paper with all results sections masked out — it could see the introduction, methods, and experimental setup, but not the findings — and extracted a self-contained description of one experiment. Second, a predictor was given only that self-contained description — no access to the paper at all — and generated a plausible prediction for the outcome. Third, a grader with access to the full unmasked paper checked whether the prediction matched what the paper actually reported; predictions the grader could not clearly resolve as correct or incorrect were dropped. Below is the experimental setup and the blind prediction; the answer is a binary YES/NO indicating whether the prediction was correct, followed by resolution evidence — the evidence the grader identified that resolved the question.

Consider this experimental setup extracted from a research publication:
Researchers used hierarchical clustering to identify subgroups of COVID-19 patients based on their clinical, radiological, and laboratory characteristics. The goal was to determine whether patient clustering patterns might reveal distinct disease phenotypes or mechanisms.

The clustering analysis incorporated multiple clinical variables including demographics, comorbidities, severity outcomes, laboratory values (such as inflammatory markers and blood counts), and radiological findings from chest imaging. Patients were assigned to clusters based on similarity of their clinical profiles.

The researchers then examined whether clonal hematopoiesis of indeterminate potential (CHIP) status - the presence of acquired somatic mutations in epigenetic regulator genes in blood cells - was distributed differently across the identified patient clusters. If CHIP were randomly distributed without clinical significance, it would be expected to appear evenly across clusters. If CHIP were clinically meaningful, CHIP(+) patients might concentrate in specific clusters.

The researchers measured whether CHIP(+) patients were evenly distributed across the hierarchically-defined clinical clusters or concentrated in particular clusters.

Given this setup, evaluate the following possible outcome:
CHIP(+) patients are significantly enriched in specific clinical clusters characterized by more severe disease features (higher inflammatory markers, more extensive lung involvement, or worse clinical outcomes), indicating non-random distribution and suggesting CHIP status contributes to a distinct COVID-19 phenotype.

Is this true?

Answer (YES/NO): NO